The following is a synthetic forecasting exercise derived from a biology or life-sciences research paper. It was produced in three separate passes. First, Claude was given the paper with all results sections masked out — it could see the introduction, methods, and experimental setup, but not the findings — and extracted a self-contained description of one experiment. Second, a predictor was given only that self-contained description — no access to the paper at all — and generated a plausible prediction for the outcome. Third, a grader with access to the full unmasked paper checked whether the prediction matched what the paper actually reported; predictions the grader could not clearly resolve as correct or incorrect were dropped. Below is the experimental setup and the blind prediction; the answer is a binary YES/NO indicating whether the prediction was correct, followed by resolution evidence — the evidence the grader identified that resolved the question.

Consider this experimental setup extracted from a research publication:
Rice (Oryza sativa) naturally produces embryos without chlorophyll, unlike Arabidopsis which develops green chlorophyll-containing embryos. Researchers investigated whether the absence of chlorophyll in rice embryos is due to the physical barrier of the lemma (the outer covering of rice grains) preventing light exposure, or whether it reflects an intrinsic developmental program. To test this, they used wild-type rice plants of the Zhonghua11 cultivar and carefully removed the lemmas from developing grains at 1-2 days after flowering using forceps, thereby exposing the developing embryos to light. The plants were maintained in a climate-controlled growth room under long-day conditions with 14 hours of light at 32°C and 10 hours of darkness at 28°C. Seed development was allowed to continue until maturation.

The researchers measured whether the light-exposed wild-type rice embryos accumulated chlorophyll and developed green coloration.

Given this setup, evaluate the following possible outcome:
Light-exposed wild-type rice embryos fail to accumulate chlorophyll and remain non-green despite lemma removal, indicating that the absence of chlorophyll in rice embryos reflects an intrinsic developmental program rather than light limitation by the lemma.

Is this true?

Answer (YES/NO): YES